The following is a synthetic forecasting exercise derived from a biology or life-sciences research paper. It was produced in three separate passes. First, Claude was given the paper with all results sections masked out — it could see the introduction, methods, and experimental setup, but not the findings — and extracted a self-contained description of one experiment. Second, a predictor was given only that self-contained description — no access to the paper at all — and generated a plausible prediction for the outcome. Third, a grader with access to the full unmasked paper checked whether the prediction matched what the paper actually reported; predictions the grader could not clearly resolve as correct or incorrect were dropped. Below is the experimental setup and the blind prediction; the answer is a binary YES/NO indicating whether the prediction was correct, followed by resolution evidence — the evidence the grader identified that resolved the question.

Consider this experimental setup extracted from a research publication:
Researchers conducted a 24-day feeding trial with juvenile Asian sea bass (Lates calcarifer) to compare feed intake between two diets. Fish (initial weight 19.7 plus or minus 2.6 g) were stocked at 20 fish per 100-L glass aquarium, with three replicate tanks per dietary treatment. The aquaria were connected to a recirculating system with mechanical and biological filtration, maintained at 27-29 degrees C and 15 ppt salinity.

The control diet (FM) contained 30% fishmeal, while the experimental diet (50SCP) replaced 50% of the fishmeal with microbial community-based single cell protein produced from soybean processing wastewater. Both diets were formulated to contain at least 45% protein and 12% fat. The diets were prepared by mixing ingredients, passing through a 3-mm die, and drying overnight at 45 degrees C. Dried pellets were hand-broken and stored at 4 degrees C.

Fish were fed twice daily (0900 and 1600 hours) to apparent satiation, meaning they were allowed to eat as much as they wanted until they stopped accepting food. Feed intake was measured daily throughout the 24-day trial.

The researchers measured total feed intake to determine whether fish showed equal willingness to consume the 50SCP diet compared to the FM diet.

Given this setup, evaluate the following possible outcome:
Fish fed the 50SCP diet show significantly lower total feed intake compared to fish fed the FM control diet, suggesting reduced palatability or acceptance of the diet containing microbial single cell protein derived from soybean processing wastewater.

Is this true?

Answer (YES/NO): NO